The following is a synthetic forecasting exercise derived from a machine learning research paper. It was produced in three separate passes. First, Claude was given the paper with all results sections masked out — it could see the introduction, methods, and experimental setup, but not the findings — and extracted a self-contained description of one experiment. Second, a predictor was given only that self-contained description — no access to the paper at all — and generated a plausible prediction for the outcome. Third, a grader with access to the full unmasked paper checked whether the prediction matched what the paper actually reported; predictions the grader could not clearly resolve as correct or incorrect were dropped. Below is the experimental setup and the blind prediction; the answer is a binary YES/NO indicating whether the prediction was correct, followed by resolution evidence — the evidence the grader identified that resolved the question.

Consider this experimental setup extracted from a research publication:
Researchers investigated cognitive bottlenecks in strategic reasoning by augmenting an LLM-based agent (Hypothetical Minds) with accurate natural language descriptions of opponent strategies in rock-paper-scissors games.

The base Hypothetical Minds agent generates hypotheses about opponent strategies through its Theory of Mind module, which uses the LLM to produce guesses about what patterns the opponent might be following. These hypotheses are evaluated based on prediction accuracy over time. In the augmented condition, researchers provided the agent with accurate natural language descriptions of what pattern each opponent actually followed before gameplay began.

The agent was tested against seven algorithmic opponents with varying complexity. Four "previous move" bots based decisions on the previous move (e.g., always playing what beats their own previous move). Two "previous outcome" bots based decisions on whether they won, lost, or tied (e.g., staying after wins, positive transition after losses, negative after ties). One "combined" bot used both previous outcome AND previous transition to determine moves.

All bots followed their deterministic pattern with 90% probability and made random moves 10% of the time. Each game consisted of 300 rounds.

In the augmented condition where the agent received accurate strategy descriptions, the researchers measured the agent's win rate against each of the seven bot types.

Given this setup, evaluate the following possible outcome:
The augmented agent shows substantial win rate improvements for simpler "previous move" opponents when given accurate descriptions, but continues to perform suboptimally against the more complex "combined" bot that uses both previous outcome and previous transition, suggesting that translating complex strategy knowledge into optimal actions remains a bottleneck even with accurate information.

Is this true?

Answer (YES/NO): YES